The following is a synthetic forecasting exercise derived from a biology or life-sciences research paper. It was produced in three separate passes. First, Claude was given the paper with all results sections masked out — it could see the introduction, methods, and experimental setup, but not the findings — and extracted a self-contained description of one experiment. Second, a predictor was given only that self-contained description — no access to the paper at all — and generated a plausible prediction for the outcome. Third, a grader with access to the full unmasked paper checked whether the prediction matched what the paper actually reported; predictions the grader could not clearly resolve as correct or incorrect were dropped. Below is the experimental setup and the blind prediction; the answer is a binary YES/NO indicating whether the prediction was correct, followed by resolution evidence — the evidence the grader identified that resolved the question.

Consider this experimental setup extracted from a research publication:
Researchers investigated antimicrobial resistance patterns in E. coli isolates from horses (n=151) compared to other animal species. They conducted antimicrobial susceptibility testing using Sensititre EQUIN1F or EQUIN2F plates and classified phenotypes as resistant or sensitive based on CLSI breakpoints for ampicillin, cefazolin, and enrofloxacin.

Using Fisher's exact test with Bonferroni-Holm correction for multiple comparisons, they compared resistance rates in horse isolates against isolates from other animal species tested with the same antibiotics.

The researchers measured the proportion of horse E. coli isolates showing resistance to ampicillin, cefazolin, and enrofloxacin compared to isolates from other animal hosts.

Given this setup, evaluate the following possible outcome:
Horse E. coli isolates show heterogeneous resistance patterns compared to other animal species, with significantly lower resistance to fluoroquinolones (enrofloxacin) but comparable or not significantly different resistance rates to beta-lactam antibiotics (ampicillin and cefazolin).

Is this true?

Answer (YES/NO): NO